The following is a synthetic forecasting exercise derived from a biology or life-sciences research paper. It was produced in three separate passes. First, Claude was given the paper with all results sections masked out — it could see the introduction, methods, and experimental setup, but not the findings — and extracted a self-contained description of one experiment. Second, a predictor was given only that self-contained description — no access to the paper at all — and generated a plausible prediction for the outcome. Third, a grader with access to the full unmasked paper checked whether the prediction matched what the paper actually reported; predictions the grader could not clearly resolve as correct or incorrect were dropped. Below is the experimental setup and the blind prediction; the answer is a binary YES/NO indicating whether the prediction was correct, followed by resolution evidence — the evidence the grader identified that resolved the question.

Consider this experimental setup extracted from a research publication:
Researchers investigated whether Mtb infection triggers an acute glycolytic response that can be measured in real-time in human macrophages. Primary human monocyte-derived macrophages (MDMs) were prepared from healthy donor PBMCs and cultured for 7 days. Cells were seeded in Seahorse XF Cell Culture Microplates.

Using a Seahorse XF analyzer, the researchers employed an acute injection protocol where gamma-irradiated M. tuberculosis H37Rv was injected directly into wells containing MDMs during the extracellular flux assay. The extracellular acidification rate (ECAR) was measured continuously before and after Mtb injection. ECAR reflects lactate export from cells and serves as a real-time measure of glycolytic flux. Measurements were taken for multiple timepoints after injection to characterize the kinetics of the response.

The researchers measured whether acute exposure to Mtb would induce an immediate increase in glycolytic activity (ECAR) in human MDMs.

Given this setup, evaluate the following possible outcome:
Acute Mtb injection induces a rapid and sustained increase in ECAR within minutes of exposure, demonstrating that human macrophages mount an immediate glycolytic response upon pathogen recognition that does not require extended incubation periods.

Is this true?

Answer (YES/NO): YES